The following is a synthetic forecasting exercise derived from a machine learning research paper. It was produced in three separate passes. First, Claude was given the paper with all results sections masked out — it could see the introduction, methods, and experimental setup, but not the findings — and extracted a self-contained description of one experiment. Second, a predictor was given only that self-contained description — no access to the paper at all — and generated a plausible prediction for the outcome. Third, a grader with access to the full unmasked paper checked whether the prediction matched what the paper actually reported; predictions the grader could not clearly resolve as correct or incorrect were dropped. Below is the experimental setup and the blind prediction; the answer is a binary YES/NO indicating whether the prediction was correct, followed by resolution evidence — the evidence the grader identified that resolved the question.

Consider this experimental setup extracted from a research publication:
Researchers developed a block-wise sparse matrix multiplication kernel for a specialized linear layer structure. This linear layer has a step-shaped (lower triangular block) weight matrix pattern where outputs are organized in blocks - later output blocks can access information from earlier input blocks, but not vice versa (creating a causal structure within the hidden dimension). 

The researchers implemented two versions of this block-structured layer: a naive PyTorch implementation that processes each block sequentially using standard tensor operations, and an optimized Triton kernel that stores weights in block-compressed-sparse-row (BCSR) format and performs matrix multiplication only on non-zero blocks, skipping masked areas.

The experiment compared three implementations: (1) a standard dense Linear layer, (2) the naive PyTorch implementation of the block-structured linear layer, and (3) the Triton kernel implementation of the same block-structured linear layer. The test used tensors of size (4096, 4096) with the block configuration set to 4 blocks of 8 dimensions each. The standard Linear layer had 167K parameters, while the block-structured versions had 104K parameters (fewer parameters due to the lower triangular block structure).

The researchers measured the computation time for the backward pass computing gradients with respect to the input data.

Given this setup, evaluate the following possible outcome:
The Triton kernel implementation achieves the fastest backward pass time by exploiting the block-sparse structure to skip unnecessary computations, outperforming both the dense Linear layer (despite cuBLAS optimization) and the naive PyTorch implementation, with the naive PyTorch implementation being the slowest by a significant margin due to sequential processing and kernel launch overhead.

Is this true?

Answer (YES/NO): YES